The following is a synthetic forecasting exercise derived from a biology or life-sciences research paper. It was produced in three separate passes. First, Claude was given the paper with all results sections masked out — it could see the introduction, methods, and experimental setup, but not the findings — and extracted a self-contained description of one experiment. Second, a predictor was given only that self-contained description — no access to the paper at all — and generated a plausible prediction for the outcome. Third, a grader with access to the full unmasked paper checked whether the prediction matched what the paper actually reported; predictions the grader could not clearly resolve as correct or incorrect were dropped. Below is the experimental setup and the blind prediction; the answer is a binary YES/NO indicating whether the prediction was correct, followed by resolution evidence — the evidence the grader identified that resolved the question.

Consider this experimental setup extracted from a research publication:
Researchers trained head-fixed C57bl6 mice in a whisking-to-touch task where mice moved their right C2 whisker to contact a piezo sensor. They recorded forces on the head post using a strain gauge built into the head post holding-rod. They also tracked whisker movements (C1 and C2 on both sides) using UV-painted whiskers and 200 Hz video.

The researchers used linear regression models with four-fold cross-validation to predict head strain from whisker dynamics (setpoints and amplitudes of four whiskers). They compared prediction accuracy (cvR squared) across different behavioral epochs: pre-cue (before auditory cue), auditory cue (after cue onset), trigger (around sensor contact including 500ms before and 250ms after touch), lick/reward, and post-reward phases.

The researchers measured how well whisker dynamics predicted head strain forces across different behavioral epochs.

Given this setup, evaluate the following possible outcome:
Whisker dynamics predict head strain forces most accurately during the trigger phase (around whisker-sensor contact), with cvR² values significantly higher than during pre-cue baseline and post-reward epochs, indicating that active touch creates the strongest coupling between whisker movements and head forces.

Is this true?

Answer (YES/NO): NO